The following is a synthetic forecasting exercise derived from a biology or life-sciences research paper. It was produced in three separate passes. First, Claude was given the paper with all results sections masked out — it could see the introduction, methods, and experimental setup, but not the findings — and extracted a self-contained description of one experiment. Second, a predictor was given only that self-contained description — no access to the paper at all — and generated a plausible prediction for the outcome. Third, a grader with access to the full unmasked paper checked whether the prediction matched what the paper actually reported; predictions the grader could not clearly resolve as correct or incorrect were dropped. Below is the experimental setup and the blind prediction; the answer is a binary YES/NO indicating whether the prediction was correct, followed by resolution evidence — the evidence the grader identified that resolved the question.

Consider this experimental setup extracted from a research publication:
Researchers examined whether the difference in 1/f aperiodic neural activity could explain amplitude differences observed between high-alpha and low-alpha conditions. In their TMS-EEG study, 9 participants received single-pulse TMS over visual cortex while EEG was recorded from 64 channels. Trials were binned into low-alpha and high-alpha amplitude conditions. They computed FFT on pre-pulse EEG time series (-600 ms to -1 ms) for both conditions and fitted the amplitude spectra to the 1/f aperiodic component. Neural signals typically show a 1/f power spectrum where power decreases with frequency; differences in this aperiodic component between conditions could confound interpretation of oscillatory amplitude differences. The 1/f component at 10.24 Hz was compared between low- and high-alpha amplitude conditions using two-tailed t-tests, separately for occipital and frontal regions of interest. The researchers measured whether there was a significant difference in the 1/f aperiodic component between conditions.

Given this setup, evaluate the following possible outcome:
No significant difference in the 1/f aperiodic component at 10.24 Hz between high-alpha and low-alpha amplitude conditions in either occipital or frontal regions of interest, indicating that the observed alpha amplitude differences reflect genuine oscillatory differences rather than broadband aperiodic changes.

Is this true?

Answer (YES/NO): YES